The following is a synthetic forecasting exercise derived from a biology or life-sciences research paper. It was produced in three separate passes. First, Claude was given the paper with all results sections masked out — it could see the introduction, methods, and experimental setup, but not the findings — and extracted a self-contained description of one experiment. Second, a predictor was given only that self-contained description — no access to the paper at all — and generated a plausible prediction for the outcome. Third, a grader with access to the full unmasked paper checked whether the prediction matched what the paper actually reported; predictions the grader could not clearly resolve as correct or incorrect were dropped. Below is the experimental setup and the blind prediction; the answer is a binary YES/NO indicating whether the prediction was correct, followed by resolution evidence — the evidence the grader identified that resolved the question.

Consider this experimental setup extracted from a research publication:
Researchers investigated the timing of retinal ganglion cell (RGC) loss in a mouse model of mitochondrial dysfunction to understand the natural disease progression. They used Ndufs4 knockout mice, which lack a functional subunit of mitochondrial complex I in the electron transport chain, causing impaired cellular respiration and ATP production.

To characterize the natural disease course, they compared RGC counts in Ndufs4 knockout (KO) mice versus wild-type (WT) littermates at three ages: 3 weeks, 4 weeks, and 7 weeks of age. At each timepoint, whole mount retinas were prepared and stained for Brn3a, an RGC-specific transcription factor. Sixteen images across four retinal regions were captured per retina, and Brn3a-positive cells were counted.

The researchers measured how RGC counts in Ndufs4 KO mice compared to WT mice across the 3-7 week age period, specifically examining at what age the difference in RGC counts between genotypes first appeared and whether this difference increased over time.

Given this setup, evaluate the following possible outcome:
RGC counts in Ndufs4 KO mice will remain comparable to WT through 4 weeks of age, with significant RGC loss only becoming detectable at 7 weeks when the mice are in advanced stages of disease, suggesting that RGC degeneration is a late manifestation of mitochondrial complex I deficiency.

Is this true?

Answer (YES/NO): NO